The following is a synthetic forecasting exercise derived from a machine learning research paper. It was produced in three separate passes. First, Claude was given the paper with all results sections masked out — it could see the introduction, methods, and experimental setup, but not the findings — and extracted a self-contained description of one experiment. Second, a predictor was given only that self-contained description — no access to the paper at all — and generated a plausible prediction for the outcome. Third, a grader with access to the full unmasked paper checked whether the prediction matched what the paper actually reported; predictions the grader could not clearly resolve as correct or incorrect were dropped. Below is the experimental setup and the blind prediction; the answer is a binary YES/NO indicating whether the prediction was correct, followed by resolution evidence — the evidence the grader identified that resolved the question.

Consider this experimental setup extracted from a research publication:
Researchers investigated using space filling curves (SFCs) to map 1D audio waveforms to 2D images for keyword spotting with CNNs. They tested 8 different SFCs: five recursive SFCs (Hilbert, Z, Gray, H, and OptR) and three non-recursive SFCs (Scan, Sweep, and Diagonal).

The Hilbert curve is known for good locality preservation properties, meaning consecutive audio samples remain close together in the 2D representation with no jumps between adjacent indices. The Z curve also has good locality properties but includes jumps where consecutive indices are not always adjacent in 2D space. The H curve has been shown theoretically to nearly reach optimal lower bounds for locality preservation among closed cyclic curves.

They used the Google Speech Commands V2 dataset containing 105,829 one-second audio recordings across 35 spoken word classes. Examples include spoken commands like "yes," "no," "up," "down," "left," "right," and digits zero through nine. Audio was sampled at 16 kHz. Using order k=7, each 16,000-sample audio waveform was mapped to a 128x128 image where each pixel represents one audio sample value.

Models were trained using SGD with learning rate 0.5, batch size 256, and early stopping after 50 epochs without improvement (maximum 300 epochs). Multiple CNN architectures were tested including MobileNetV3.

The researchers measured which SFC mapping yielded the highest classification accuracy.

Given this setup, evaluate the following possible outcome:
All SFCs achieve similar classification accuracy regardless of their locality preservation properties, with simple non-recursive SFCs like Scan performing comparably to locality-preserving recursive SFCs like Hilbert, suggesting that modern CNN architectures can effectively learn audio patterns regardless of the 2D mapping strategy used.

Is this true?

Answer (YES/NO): NO